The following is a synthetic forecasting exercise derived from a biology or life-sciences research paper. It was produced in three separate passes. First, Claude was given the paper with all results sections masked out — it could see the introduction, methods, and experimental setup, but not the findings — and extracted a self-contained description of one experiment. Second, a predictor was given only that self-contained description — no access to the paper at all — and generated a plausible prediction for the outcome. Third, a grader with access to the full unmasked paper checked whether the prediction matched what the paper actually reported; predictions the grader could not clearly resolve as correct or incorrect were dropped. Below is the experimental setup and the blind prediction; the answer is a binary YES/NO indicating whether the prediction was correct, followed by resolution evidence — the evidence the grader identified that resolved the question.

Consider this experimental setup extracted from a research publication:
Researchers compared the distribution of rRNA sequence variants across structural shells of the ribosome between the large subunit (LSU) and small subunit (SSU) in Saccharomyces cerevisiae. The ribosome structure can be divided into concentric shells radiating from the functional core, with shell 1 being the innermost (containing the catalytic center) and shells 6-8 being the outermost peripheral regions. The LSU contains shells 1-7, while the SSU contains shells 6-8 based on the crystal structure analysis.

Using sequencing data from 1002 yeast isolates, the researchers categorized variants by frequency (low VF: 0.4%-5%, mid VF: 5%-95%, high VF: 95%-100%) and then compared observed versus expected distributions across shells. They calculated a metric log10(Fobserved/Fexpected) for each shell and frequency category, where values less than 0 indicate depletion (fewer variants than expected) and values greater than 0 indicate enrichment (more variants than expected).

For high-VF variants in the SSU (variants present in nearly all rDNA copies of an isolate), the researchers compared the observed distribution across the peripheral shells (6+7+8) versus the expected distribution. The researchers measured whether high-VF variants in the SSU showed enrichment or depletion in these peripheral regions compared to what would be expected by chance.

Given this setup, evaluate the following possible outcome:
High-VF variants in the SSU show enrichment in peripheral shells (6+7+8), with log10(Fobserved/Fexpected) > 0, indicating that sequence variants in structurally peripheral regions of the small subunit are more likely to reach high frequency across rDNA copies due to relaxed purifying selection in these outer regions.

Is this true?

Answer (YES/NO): YES